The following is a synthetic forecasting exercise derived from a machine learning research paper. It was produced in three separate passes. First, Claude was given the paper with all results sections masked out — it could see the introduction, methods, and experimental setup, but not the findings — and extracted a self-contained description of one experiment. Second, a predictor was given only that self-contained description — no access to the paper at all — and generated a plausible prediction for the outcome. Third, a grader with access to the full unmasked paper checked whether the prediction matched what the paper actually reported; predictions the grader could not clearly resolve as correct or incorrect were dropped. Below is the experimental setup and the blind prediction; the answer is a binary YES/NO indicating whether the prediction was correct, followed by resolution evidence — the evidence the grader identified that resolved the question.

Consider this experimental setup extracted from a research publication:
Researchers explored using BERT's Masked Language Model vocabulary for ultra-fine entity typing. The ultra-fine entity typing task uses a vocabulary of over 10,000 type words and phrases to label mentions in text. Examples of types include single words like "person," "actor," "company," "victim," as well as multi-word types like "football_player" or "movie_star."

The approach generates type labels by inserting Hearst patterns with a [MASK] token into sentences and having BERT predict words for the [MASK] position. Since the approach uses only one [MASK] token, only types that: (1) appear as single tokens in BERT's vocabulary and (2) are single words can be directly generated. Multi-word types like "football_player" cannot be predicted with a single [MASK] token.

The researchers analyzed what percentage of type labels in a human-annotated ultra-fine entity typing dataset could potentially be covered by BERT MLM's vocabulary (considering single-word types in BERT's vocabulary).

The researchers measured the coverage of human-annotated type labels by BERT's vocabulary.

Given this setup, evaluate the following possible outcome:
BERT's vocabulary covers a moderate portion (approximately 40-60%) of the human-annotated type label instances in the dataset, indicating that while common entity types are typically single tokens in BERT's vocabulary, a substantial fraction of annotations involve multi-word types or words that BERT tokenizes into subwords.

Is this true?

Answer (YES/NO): NO